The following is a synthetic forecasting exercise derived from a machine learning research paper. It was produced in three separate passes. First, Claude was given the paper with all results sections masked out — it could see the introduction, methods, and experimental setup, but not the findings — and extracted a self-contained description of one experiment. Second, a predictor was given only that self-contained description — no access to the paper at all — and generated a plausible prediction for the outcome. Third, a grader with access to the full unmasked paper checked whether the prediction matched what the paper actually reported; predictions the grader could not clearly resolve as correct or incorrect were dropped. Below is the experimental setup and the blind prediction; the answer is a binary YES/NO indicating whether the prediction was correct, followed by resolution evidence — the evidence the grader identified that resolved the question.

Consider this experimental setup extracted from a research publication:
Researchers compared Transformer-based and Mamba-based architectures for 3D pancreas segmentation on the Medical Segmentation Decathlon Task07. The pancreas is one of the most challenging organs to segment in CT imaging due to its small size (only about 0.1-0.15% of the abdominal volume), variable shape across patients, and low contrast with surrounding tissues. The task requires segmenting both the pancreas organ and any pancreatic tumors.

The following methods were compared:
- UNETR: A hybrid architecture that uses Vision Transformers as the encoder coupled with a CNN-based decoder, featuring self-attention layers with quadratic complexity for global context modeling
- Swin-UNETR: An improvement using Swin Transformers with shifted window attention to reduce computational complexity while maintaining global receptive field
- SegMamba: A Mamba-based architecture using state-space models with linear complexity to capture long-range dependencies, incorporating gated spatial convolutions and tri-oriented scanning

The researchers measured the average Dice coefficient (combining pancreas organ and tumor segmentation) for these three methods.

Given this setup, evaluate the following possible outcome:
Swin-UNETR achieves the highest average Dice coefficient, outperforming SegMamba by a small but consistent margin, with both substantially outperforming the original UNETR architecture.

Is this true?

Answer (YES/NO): NO